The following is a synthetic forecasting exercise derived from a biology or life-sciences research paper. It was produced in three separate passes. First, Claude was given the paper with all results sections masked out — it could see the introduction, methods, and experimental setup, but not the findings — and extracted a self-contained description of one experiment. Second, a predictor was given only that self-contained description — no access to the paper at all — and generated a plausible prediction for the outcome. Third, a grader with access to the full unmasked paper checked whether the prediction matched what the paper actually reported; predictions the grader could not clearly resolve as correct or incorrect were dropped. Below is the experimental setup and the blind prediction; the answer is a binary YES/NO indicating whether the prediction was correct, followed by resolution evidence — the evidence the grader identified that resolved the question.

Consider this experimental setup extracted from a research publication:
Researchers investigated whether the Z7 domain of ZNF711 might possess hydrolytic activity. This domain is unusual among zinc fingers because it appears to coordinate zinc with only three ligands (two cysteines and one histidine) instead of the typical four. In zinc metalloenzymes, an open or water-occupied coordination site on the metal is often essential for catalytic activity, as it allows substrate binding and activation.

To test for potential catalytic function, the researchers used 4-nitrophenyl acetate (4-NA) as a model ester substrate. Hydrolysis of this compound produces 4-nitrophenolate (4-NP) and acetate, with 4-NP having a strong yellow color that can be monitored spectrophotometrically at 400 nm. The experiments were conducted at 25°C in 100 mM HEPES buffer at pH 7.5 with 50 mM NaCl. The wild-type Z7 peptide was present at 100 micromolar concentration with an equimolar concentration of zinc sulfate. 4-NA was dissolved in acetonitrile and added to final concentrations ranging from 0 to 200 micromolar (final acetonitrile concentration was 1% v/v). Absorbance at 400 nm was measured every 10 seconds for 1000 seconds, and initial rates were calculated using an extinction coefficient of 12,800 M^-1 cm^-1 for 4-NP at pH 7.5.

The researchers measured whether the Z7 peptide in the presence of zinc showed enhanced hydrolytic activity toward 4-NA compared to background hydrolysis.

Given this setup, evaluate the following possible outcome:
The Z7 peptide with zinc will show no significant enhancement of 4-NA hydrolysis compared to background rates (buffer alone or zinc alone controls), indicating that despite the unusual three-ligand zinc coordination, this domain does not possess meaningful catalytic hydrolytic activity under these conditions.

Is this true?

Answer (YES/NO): NO